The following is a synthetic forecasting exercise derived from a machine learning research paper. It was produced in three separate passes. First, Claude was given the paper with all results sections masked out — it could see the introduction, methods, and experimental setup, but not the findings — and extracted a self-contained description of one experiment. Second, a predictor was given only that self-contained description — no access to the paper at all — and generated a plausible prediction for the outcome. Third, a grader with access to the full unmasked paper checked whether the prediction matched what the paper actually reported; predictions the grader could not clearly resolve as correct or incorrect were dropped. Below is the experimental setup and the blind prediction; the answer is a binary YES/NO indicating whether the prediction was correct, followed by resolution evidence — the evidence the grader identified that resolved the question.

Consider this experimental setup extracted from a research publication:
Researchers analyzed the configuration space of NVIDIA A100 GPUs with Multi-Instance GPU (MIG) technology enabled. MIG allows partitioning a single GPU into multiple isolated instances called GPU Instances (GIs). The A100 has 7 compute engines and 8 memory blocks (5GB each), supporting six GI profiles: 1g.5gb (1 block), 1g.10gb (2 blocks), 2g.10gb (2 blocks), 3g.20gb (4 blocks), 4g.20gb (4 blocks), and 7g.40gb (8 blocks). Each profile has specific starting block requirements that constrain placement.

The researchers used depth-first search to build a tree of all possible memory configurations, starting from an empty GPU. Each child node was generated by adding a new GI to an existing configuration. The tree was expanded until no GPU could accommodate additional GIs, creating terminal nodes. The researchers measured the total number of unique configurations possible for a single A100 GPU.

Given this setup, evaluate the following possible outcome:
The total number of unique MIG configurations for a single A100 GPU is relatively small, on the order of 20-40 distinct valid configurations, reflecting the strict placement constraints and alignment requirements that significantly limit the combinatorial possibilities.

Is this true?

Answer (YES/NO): NO